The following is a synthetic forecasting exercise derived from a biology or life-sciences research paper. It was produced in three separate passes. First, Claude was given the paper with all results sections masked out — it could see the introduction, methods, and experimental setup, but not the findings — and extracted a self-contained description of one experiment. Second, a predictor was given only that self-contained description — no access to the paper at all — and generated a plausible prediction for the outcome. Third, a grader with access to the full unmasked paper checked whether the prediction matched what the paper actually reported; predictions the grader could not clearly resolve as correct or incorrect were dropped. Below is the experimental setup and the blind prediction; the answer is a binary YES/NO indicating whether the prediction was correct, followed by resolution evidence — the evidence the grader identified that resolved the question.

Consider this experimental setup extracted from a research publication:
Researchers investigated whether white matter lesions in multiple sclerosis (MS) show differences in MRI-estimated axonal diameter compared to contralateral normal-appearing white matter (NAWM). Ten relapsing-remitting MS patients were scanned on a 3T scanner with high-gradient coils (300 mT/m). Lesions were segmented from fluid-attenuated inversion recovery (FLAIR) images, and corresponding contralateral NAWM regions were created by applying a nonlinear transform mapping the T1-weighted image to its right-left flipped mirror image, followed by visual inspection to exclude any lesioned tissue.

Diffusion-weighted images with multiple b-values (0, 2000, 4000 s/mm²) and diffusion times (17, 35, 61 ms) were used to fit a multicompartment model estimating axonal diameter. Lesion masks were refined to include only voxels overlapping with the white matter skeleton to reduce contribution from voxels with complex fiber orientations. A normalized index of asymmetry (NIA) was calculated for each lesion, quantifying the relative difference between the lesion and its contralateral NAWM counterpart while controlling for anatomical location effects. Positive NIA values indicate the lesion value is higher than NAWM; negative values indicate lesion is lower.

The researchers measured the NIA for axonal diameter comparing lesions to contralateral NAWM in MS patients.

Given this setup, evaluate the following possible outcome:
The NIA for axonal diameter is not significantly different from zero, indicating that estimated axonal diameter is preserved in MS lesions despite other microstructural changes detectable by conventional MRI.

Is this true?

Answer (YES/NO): NO